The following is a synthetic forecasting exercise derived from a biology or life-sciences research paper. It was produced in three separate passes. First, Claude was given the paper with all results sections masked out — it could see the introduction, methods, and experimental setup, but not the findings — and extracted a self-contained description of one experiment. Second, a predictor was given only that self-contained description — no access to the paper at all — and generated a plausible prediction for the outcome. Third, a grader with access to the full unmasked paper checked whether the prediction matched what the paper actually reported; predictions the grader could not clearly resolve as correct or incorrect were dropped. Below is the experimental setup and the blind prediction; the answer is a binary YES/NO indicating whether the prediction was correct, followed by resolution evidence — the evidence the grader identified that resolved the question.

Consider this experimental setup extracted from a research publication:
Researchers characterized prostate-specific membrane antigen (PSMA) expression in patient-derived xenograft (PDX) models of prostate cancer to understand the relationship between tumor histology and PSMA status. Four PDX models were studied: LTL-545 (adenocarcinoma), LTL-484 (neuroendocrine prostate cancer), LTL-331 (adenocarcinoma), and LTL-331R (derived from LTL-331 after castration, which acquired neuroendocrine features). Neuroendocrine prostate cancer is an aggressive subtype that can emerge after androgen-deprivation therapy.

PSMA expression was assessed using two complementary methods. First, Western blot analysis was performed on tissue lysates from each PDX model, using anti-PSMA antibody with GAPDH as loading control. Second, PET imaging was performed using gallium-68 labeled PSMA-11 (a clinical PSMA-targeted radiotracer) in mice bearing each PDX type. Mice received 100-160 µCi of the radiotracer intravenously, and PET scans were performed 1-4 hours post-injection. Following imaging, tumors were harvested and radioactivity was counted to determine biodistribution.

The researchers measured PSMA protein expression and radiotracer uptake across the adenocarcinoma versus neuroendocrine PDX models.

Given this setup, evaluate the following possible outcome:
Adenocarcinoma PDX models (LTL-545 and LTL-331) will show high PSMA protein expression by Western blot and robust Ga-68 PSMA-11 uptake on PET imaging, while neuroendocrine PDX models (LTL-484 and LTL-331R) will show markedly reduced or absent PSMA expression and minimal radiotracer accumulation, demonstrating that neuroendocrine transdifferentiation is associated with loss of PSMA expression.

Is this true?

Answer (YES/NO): NO